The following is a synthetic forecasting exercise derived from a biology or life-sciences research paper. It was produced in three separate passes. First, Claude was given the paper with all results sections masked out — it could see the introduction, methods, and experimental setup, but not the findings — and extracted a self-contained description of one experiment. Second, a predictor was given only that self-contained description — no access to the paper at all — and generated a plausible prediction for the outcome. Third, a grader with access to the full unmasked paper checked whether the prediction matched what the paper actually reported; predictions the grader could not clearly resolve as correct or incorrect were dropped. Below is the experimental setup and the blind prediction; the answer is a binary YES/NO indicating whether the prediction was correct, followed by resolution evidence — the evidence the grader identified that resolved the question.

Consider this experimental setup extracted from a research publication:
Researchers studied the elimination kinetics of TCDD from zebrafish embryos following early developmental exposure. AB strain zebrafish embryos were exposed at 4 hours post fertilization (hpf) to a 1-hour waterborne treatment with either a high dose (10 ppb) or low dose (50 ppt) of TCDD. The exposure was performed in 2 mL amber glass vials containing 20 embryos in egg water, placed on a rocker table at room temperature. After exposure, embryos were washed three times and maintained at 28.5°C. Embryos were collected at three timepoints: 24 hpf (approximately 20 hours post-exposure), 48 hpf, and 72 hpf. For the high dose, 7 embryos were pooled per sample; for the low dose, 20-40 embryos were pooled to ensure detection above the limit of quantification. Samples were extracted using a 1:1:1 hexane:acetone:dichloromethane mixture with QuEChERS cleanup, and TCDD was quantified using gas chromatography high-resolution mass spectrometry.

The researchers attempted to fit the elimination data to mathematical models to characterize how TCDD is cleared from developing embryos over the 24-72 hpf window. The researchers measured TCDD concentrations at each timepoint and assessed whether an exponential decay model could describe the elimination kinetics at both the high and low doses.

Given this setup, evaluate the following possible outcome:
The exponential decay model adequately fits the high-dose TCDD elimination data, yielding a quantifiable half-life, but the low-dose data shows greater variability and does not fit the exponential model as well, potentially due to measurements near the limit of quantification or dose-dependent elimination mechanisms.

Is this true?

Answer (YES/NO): NO